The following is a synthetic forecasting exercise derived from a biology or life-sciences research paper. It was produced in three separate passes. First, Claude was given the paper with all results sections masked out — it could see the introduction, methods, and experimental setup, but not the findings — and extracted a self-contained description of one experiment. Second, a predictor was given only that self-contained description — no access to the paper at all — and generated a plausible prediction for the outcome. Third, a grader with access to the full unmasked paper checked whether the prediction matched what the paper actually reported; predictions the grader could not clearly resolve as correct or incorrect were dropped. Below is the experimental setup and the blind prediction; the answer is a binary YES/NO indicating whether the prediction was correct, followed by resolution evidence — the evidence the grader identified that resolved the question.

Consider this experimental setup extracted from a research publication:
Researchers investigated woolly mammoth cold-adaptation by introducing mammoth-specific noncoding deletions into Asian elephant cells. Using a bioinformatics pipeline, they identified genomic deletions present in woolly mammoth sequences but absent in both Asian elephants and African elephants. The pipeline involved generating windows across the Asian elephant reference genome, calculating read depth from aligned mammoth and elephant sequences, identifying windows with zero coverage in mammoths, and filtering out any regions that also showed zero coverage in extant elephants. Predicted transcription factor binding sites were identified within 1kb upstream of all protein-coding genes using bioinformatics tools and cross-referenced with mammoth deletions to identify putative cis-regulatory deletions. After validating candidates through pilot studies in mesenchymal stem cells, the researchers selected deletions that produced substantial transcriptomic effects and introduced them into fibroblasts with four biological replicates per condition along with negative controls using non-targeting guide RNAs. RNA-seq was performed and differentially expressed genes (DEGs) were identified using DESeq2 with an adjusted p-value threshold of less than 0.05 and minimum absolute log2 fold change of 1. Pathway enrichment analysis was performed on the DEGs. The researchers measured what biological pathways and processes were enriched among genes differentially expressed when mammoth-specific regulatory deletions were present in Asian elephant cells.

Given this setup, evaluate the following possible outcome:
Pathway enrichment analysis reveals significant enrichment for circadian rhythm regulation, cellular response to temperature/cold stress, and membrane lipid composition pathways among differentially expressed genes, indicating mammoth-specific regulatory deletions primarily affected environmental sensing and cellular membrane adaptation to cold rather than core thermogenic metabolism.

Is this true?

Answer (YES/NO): NO